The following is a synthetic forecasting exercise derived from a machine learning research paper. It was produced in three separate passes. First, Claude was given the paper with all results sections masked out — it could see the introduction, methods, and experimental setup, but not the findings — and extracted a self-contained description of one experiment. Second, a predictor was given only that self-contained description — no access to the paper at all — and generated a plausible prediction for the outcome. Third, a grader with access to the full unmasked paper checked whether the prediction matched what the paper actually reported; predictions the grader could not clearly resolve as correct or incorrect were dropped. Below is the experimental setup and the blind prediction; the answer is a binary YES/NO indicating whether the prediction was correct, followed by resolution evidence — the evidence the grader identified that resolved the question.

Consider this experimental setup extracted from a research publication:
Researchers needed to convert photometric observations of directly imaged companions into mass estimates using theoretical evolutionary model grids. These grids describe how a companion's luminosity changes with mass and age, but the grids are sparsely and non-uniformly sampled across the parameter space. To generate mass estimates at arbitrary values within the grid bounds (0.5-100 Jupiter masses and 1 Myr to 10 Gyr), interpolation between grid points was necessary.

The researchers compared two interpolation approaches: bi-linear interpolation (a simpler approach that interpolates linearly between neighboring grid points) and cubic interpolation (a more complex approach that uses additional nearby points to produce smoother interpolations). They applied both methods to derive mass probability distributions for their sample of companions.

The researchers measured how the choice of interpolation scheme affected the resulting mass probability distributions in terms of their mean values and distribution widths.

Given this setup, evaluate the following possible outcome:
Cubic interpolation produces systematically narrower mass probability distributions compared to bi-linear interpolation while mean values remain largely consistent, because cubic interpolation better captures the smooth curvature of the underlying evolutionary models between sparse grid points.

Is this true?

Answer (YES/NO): NO